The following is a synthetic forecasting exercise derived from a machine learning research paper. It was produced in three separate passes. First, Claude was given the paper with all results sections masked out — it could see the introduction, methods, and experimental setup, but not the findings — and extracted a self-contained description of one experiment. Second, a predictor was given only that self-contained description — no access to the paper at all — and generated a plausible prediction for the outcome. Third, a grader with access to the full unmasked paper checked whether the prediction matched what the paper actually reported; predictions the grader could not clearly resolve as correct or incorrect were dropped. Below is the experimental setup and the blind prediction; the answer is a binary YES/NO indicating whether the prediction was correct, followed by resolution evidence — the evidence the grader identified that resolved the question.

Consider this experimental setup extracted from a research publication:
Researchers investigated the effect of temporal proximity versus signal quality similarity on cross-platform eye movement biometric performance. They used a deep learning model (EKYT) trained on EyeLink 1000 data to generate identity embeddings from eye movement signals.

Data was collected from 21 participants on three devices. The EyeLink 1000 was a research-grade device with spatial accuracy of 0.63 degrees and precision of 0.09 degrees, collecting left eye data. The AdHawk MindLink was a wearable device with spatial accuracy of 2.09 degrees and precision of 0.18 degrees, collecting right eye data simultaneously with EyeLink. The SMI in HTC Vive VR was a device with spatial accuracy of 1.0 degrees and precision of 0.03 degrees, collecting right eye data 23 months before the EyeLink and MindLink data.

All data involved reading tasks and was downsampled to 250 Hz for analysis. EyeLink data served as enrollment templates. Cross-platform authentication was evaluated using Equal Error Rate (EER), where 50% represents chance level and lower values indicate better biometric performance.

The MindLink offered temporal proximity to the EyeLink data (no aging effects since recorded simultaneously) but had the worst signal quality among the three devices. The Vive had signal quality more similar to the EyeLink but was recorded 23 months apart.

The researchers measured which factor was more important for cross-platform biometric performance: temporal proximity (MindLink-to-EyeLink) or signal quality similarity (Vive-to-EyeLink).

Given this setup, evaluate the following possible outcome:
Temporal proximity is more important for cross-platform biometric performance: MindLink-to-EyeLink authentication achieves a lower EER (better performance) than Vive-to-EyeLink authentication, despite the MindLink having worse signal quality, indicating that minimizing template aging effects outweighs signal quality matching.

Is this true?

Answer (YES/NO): NO